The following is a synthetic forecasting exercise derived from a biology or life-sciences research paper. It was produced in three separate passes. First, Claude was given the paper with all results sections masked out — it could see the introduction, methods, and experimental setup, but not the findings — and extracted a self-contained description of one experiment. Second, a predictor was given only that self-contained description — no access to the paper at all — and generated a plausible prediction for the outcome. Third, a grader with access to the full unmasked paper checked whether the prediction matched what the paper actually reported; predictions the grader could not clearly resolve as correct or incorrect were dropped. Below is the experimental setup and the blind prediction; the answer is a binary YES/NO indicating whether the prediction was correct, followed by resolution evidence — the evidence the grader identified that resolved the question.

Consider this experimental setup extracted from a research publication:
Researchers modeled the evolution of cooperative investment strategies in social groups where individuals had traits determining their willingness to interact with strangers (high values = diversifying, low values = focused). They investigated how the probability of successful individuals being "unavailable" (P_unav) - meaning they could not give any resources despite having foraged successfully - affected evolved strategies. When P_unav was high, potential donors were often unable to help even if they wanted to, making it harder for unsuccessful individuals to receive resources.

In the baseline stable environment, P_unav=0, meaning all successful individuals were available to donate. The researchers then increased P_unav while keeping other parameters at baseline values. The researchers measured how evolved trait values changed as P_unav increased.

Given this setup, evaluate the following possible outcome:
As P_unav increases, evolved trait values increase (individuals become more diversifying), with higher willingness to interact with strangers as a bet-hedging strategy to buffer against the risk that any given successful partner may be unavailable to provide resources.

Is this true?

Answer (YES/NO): NO